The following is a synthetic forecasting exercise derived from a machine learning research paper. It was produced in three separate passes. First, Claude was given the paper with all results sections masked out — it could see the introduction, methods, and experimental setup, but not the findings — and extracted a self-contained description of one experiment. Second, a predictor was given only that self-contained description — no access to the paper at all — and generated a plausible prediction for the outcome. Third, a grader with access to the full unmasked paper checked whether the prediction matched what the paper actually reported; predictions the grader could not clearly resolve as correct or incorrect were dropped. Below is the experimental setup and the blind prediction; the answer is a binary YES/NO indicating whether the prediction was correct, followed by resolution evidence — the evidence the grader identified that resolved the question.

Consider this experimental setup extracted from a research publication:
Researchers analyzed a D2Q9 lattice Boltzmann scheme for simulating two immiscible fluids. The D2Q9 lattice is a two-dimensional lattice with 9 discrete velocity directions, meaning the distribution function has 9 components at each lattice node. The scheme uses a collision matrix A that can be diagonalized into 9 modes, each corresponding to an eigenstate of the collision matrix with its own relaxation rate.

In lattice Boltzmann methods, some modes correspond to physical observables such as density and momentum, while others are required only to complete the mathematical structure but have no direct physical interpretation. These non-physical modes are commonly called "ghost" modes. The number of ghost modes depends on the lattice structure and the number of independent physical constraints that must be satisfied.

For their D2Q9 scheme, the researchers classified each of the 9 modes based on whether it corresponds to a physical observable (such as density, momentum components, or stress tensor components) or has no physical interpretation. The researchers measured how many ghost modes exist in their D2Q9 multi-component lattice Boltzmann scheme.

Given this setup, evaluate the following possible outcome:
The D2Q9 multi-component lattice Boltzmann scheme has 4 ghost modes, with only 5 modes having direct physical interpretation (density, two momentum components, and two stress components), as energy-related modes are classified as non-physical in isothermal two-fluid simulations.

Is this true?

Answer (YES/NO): NO